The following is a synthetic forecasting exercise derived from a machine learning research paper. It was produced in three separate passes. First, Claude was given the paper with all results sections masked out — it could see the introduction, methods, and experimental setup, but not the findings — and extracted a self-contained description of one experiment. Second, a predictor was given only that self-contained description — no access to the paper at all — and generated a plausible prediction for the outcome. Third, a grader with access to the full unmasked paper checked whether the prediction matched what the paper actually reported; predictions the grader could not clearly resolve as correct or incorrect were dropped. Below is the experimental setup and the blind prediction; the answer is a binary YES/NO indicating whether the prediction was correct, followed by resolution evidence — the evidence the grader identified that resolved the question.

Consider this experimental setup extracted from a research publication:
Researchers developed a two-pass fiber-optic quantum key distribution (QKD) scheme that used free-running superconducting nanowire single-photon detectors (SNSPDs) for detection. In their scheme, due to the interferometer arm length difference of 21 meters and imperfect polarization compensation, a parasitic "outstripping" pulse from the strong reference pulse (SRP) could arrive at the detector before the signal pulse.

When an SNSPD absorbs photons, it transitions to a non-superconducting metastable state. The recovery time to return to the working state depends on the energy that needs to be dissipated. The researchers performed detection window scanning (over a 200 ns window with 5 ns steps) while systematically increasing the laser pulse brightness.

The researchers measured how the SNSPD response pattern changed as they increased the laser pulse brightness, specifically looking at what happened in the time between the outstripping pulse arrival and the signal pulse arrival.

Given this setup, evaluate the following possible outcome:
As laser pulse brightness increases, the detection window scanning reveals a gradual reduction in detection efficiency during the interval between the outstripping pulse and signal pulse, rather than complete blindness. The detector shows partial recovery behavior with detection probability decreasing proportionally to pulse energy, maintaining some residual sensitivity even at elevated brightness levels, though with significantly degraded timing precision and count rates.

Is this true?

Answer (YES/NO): NO